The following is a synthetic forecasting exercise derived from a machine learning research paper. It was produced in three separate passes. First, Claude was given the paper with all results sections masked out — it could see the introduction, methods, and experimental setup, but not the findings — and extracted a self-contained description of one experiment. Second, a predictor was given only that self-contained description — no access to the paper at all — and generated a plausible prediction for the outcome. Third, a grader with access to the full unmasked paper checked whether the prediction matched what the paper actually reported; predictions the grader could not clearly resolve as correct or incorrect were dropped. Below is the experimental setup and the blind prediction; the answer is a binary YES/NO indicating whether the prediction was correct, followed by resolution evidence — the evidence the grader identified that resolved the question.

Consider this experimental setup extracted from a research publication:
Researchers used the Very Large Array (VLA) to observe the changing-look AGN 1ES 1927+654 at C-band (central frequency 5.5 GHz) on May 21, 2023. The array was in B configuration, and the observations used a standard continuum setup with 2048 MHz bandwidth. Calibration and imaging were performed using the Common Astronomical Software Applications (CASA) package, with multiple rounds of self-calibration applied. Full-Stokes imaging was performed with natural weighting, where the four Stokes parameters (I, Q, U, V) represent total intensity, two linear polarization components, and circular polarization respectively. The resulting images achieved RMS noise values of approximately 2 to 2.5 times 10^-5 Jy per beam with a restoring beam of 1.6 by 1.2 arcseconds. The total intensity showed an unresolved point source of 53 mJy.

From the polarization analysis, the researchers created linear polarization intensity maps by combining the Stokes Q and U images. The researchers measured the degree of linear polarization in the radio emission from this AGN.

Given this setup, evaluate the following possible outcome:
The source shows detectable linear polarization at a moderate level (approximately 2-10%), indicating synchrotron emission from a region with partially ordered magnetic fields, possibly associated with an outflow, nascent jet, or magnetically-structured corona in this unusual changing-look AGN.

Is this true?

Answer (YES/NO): NO